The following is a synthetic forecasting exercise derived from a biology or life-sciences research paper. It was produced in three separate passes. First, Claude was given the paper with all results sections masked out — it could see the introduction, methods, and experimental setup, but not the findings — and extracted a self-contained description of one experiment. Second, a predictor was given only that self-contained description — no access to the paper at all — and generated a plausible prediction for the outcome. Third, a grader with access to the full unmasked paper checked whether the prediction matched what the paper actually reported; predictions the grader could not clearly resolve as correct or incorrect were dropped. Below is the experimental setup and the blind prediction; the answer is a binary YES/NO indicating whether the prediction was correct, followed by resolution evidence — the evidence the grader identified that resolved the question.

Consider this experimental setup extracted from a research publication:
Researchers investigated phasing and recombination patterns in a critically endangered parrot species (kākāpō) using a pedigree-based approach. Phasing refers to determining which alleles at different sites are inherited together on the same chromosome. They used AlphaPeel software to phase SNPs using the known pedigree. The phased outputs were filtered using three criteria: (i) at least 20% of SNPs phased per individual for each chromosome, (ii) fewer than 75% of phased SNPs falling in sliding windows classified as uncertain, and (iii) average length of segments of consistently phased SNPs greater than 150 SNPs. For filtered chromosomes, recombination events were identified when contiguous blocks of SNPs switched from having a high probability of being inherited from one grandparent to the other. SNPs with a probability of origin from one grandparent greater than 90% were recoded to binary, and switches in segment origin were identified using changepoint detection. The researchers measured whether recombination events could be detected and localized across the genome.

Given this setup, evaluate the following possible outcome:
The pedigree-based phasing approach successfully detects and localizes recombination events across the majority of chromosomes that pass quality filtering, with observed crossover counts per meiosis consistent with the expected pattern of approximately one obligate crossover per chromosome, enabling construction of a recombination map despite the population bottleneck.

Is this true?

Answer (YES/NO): YES